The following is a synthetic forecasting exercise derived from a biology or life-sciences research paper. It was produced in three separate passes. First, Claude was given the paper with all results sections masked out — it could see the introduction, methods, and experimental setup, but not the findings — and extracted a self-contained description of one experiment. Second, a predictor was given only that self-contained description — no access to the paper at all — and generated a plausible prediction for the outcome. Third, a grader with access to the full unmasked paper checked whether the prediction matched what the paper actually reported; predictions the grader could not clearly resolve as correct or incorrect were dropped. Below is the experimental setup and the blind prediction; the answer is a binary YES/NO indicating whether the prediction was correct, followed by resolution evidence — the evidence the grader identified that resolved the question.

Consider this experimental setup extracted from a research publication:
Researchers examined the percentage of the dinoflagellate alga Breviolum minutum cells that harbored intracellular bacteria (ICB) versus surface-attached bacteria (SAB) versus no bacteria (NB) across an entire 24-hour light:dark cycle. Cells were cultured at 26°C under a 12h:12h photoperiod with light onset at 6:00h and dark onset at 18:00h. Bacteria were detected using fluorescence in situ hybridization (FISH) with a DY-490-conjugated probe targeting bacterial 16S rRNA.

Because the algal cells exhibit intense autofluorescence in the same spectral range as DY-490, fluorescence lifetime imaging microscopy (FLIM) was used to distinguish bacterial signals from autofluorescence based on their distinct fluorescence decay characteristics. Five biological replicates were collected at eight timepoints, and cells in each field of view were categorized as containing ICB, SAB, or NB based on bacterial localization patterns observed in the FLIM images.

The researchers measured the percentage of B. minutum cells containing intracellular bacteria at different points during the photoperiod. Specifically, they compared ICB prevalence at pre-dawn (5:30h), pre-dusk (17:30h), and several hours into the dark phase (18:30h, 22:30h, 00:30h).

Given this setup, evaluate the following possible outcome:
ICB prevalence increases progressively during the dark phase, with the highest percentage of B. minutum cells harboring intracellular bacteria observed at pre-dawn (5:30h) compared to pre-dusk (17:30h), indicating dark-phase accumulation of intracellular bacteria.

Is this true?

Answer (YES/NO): NO